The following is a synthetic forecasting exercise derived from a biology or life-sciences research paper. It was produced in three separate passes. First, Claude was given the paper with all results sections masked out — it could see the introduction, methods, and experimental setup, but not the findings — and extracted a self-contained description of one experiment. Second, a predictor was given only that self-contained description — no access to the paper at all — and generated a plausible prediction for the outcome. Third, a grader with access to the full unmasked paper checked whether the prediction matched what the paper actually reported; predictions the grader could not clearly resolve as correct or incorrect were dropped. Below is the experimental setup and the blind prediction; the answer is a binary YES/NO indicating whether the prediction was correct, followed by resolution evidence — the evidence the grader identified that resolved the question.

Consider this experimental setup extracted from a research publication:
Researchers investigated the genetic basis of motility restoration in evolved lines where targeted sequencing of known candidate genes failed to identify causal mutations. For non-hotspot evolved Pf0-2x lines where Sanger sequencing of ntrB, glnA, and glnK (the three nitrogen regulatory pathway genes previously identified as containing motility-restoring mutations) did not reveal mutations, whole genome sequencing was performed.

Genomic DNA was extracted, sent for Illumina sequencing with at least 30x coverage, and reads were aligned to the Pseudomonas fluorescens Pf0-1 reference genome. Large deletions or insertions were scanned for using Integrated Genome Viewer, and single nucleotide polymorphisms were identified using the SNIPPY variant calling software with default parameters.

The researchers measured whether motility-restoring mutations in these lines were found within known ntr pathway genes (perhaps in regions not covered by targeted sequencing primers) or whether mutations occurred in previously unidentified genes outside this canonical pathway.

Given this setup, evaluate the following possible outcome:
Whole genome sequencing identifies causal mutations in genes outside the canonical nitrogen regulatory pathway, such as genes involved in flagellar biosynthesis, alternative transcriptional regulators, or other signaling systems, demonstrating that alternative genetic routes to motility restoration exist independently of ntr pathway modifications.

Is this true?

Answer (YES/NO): NO